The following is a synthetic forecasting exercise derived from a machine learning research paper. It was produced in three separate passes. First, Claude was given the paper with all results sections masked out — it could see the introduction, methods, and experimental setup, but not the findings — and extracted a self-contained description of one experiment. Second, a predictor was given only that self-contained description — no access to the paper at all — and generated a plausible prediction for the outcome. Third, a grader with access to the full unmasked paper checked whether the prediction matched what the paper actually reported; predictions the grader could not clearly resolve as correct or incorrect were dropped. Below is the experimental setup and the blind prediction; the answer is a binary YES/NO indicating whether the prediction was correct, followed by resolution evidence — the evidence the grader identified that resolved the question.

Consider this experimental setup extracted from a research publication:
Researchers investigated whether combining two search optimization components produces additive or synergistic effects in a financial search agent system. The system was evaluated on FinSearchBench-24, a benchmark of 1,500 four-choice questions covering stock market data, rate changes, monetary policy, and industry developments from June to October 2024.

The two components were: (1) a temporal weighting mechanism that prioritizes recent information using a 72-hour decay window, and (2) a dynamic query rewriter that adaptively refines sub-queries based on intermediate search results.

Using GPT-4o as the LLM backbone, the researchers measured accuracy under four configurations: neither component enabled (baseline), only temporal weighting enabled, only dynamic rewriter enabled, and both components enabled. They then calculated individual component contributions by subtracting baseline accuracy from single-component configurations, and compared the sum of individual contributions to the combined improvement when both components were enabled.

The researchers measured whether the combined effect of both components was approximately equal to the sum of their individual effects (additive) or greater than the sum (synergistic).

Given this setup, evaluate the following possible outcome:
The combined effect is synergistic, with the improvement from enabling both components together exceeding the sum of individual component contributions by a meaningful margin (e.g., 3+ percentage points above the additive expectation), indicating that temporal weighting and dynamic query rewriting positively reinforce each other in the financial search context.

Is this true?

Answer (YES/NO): NO